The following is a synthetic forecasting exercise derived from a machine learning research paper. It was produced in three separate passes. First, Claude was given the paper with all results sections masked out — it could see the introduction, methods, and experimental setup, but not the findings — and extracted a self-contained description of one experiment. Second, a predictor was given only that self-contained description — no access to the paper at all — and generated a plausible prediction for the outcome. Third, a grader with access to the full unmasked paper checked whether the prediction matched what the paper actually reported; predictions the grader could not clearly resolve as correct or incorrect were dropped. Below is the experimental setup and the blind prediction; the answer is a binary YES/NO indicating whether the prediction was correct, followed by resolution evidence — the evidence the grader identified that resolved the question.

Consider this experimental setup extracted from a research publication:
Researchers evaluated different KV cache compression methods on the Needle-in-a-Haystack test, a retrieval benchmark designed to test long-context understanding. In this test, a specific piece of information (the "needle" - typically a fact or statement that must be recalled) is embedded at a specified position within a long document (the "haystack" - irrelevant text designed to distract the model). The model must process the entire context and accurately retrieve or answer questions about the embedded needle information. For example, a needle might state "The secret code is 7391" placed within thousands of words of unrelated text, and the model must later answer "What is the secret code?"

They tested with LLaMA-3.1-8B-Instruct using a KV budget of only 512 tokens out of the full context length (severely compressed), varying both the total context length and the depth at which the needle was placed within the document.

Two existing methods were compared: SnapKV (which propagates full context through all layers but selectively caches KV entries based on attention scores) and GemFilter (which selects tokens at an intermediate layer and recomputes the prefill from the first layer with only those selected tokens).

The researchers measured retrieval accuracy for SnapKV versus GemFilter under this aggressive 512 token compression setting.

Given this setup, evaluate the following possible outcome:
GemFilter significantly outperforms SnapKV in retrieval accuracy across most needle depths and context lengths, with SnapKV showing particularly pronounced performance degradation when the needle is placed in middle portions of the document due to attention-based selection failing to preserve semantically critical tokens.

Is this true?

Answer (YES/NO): NO